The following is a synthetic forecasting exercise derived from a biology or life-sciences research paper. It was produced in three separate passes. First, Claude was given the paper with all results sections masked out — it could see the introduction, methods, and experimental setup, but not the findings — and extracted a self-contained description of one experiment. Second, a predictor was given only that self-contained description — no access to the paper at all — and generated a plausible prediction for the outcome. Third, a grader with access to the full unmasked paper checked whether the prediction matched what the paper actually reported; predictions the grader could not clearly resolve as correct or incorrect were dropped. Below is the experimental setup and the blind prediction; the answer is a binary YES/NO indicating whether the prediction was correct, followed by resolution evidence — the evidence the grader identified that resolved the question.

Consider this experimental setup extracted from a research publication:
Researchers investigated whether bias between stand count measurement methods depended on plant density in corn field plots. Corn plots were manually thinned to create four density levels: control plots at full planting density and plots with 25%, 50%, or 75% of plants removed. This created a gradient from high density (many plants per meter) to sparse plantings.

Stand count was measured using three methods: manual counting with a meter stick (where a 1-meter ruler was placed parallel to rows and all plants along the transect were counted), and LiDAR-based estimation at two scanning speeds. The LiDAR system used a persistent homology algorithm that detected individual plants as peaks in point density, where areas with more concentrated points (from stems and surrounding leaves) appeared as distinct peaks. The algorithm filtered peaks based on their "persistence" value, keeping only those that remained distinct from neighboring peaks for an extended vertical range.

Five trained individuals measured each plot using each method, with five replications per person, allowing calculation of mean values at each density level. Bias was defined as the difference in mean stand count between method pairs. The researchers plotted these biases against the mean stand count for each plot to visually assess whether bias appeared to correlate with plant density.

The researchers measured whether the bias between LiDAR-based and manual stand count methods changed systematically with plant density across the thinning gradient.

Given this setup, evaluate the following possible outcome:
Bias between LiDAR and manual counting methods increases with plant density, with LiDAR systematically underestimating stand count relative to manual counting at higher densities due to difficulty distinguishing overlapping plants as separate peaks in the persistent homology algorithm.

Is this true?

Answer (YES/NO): YES